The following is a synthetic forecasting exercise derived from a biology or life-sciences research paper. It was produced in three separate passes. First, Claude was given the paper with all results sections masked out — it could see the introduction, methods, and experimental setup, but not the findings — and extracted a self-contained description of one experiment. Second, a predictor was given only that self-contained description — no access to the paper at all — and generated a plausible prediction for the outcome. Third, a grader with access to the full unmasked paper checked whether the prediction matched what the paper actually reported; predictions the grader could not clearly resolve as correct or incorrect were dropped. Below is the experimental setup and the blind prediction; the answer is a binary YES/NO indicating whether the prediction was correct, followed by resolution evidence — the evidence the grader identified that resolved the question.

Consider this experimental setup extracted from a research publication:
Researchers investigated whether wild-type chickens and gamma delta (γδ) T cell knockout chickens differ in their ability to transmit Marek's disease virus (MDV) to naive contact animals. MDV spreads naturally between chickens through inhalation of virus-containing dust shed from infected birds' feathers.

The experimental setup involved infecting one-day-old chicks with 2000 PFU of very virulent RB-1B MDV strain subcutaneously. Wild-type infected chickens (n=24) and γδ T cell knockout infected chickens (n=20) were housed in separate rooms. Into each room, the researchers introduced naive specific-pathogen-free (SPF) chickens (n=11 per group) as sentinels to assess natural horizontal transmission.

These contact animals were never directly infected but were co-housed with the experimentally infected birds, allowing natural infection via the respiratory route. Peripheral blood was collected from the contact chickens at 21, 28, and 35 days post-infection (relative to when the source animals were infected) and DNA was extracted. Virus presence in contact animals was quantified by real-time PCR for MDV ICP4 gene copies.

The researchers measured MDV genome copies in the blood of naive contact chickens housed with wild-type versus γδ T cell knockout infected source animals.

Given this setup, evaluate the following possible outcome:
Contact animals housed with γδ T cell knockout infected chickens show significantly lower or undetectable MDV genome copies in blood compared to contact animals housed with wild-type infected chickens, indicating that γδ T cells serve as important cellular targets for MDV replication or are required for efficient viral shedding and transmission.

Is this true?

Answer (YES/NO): NO